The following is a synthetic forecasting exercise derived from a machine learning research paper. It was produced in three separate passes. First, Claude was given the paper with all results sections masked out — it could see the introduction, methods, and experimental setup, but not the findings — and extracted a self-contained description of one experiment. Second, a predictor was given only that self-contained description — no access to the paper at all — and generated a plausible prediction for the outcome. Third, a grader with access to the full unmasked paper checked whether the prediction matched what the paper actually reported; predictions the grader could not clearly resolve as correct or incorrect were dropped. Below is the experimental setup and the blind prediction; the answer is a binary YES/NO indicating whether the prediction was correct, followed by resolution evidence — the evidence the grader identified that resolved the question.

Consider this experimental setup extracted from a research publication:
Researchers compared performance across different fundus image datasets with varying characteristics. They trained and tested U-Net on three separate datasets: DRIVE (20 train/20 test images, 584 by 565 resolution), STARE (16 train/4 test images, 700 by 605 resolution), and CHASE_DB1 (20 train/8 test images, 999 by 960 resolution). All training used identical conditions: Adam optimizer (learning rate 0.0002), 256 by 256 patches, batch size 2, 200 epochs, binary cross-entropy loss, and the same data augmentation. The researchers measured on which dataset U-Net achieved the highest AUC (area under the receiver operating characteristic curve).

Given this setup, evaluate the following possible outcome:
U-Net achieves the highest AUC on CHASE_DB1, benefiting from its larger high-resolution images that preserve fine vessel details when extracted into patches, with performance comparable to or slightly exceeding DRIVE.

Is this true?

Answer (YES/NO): NO